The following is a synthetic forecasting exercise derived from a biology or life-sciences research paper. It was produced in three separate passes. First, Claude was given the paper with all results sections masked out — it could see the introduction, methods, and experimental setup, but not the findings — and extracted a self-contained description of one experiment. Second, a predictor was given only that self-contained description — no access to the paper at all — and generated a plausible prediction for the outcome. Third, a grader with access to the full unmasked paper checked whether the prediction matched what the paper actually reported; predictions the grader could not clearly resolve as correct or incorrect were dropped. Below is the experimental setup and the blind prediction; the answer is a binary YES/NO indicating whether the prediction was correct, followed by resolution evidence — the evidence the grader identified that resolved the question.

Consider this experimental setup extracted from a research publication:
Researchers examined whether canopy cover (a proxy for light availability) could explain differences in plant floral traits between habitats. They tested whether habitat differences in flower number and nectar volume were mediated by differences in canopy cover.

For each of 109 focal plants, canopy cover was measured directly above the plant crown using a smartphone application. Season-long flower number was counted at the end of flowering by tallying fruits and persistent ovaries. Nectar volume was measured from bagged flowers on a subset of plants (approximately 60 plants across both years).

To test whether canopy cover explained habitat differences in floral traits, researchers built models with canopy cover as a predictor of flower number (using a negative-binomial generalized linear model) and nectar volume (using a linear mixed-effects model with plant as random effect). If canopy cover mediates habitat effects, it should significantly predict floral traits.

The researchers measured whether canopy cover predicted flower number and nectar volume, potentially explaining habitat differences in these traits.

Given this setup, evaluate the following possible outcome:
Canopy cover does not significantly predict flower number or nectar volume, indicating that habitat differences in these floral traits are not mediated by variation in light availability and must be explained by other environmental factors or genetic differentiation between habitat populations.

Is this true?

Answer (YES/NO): NO